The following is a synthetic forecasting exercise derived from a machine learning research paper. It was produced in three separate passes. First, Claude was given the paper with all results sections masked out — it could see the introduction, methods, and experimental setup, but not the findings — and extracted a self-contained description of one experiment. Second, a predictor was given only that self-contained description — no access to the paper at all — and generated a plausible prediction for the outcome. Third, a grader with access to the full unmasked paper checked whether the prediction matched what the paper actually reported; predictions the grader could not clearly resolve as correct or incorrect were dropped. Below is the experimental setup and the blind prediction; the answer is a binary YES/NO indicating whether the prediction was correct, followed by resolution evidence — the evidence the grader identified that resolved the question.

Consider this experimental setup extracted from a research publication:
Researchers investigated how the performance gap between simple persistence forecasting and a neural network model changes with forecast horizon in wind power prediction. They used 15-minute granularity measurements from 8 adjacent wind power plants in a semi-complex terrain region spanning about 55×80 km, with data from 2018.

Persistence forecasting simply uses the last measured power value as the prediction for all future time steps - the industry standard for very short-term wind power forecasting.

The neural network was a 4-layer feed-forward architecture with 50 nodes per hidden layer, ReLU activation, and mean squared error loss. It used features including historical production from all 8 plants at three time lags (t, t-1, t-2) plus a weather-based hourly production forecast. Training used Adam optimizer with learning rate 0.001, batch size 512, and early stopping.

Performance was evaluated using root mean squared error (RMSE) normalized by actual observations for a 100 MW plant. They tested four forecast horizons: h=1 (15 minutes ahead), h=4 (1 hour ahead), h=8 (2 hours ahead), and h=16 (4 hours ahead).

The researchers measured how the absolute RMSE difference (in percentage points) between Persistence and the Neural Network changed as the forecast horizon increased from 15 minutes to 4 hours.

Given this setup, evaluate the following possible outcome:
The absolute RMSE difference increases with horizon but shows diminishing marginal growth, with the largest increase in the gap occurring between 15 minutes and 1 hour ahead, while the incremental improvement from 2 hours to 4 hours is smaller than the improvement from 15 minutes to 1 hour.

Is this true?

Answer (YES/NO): NO